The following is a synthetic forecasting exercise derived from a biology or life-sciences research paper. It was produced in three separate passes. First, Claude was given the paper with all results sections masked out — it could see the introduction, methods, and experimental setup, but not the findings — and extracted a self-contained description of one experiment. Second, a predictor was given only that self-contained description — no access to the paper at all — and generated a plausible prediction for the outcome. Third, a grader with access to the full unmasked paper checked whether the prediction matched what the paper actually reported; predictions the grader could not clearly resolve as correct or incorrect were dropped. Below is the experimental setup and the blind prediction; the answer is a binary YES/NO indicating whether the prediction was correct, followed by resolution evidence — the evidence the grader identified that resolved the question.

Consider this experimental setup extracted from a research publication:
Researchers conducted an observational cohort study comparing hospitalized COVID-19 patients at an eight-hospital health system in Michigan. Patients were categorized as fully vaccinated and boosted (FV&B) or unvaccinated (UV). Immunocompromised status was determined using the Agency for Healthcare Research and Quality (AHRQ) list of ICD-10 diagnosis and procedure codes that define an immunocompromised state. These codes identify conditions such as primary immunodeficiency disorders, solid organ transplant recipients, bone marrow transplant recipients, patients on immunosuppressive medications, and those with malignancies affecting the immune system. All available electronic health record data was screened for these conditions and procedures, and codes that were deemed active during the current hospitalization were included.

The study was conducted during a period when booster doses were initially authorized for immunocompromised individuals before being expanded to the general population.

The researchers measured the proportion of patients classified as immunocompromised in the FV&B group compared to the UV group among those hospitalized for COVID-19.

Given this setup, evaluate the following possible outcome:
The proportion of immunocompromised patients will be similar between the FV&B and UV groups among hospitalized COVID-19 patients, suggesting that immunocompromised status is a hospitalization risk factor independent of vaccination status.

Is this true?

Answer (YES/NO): NO